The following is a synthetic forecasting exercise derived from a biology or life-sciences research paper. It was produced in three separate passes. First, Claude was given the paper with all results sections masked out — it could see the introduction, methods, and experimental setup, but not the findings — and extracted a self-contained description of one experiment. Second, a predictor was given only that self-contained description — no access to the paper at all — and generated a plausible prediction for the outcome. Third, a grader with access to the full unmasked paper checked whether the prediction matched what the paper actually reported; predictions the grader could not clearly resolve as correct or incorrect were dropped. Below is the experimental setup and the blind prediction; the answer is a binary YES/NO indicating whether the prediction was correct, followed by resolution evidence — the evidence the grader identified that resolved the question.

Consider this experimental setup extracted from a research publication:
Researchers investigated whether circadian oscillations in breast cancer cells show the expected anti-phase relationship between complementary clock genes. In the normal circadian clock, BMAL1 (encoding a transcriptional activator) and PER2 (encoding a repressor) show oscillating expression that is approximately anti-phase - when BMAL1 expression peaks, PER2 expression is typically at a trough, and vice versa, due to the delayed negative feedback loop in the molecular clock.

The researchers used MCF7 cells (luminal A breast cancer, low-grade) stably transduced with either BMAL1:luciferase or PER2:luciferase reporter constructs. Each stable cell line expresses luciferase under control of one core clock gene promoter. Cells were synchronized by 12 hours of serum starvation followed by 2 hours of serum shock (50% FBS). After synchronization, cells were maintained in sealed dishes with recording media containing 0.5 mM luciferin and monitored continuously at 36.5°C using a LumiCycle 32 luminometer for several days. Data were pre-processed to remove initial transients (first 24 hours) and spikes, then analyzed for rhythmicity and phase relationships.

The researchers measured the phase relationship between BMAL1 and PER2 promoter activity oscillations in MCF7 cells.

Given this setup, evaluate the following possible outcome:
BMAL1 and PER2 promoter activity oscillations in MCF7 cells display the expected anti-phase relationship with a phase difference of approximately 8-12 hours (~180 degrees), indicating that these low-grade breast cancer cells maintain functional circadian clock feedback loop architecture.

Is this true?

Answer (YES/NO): YES